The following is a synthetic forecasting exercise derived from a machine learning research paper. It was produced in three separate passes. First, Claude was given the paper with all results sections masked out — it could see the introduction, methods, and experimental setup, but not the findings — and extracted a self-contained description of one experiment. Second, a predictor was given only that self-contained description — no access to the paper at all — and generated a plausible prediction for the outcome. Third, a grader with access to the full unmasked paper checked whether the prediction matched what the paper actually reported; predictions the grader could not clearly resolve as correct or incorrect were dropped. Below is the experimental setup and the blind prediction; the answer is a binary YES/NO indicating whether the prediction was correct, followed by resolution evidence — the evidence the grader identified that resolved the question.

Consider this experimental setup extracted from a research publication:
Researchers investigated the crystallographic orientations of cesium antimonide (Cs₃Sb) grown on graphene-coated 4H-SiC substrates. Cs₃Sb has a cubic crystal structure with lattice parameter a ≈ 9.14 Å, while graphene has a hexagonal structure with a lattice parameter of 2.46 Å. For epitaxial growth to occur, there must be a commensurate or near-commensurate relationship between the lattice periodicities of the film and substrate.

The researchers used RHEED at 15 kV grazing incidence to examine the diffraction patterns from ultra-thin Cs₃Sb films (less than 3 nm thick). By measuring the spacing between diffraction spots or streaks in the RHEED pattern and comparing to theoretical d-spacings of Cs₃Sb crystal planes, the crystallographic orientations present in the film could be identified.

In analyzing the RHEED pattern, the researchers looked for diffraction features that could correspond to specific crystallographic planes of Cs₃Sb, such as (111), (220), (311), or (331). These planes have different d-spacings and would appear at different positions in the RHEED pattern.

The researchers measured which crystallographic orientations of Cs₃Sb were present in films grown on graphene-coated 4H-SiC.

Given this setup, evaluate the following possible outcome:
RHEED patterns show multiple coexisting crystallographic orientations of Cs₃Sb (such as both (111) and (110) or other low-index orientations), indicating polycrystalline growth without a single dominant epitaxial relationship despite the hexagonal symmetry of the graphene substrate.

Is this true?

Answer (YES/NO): NO